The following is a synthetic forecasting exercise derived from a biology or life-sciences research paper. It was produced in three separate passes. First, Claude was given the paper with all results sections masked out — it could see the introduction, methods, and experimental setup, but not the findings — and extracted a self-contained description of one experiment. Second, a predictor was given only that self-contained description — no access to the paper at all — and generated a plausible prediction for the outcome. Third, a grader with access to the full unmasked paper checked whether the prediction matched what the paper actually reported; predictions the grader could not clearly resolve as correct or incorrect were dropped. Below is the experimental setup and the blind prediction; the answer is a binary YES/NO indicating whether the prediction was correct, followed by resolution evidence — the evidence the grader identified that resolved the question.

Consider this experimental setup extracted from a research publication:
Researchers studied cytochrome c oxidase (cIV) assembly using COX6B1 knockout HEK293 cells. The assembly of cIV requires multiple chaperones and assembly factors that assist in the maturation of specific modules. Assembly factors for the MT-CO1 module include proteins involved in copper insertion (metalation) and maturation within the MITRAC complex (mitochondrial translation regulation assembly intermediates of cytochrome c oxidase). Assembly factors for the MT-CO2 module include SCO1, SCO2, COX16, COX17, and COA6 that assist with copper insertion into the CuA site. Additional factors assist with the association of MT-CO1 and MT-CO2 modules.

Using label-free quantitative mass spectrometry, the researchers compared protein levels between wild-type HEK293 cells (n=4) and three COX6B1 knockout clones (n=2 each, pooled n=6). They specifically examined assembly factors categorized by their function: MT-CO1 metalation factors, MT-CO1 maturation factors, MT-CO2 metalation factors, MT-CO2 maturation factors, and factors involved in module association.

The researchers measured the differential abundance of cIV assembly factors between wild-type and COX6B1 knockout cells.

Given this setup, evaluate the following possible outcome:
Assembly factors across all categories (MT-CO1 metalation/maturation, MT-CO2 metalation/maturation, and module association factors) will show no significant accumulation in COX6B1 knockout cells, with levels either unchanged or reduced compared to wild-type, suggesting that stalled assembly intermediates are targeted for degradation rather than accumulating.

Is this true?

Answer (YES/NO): YES